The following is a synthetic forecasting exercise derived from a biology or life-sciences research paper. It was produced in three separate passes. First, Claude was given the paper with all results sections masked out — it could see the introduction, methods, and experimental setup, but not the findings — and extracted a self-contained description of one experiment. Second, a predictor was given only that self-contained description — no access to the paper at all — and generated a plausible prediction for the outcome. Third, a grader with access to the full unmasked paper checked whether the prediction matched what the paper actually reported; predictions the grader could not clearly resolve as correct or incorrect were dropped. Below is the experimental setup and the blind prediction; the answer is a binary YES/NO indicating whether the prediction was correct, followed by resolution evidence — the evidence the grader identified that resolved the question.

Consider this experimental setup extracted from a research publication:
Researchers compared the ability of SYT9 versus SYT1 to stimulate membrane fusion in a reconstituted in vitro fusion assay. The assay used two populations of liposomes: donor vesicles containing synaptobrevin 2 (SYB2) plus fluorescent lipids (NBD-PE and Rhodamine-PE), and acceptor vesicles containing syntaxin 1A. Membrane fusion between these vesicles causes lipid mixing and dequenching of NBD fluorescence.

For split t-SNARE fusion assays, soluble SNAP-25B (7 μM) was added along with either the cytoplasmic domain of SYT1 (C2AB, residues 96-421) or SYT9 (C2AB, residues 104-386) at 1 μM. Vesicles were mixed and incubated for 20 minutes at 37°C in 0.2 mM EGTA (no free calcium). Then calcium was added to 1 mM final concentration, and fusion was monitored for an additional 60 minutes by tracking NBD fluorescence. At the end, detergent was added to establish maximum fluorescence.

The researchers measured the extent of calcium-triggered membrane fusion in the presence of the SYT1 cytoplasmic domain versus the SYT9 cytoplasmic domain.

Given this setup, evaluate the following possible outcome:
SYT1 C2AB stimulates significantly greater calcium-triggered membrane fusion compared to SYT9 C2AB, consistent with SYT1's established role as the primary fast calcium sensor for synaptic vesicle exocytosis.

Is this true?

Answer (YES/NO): NO